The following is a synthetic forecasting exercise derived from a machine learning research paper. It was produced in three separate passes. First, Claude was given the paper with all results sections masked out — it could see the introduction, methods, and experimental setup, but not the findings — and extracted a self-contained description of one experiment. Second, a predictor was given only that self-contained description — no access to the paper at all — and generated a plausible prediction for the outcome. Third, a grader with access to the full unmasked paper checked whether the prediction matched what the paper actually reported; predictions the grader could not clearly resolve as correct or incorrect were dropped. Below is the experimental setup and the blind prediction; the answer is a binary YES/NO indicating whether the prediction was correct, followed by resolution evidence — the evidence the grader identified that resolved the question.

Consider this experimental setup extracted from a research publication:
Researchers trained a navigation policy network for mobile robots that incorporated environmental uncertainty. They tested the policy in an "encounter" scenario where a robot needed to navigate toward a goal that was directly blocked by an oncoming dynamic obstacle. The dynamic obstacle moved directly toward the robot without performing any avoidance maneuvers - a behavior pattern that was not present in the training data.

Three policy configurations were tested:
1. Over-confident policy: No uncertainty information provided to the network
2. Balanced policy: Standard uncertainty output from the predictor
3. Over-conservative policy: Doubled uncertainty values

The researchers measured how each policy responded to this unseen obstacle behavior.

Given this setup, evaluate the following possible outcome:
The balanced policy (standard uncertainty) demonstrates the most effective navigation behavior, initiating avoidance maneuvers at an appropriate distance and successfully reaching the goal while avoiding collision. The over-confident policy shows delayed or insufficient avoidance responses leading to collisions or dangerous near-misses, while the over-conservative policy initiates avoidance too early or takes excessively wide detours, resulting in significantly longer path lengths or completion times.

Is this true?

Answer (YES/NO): NO